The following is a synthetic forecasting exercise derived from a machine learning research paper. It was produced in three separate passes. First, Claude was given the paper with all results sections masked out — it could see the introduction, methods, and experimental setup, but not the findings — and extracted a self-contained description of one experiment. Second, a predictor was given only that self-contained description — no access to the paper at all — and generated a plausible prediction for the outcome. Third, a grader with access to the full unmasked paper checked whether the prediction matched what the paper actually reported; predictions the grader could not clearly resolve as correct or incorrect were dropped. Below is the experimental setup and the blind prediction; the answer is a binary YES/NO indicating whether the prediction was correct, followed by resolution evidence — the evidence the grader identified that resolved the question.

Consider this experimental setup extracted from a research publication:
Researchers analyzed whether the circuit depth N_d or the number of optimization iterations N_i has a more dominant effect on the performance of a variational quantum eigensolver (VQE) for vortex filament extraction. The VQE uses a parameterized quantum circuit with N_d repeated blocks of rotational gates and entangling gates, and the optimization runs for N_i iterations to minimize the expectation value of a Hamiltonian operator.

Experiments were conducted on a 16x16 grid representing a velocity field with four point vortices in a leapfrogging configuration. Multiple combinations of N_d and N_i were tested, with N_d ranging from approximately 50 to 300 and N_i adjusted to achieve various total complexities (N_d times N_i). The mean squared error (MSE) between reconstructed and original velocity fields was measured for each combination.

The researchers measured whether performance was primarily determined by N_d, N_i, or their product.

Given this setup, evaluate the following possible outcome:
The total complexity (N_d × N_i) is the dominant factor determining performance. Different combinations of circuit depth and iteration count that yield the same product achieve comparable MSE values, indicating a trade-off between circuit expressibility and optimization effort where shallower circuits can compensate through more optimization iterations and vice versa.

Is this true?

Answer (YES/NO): NO